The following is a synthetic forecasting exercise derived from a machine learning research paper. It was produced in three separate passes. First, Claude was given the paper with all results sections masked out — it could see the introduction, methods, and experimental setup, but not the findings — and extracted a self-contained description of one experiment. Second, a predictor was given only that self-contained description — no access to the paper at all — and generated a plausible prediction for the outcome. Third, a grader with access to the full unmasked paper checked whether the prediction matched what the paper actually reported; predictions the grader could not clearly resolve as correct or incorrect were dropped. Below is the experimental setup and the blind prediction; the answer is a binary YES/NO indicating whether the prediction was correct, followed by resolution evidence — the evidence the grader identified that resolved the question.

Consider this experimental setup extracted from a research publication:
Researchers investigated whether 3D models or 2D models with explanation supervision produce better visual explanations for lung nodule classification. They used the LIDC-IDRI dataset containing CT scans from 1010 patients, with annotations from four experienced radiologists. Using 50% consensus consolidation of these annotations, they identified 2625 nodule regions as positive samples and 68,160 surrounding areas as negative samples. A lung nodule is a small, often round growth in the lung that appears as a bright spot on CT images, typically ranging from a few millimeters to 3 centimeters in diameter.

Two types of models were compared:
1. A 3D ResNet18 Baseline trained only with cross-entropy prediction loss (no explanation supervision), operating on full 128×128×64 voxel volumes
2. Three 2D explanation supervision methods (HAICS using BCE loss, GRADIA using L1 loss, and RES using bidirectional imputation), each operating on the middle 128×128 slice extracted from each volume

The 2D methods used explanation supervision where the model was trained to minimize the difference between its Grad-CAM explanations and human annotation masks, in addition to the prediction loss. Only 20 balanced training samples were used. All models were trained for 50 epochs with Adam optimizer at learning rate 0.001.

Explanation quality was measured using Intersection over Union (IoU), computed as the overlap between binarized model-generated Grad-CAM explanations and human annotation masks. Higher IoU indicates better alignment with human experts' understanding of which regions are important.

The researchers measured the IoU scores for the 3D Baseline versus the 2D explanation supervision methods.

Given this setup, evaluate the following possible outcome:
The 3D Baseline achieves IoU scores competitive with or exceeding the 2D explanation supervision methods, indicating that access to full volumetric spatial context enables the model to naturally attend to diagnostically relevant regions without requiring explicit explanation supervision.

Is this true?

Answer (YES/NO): NO